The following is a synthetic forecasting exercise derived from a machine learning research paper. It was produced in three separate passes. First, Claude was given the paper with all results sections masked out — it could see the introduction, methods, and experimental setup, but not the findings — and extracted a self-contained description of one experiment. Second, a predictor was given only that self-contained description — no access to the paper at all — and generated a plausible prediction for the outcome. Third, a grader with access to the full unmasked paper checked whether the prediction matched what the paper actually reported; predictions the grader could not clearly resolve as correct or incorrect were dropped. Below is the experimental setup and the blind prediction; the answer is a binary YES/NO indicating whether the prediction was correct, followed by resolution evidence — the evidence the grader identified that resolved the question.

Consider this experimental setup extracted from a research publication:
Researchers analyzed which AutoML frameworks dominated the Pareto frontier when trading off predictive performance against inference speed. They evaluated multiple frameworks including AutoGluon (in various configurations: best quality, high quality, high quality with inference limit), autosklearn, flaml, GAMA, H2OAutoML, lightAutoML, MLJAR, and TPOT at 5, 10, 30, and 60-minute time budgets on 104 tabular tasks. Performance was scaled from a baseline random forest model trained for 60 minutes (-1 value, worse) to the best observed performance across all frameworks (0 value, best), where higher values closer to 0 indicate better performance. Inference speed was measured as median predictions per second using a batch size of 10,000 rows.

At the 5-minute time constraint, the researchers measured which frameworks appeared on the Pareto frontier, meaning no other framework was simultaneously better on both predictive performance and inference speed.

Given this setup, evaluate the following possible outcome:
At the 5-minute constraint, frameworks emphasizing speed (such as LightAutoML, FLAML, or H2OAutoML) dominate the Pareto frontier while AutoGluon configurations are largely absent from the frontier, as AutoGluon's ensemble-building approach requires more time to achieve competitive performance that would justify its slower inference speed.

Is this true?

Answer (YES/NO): NO